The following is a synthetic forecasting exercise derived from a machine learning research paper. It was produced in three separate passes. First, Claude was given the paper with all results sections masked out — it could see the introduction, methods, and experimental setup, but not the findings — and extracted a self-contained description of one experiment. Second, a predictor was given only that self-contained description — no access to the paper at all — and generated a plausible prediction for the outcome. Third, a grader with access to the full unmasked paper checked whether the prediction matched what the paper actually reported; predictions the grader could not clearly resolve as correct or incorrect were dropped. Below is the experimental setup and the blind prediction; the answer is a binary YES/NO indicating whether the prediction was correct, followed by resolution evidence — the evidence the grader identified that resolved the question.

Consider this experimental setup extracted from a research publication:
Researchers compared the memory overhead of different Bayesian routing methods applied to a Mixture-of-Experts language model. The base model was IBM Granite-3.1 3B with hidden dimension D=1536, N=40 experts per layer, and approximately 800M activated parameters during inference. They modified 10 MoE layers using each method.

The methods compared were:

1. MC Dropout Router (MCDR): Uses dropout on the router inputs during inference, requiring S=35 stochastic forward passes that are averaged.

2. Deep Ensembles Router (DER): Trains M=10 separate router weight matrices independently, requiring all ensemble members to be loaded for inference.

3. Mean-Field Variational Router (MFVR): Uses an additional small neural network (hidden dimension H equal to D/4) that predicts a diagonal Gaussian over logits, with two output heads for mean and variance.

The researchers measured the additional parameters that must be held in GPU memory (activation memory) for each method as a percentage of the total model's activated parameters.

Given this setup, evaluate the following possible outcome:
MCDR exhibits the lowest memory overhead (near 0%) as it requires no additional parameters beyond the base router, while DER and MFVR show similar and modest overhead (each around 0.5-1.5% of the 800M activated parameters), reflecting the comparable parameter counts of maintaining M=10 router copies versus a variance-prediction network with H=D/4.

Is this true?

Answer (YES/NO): YES